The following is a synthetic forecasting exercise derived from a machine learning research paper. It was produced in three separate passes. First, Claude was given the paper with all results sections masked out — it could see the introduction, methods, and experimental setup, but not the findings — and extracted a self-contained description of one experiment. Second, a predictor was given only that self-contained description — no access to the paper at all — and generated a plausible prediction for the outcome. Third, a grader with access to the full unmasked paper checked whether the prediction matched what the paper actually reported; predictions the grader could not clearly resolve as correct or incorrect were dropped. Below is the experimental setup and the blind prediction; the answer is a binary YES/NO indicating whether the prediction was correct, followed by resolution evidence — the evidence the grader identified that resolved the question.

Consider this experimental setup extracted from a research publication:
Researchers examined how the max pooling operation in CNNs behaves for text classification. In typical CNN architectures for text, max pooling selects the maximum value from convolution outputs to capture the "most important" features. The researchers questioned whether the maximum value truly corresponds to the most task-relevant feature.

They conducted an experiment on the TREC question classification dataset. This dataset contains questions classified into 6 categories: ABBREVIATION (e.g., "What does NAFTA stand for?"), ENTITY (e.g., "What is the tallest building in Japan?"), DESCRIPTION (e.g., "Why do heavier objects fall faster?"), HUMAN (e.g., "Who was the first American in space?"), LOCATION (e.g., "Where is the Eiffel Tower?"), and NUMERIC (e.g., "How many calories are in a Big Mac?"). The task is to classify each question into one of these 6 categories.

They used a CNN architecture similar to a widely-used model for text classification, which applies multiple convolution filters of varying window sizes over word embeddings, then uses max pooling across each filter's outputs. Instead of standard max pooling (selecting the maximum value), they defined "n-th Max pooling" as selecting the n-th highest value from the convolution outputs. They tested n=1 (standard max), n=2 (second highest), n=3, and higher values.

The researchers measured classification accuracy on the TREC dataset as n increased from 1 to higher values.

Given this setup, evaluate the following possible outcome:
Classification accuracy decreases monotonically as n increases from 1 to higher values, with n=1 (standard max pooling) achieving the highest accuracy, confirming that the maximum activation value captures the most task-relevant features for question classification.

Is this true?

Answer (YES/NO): NO